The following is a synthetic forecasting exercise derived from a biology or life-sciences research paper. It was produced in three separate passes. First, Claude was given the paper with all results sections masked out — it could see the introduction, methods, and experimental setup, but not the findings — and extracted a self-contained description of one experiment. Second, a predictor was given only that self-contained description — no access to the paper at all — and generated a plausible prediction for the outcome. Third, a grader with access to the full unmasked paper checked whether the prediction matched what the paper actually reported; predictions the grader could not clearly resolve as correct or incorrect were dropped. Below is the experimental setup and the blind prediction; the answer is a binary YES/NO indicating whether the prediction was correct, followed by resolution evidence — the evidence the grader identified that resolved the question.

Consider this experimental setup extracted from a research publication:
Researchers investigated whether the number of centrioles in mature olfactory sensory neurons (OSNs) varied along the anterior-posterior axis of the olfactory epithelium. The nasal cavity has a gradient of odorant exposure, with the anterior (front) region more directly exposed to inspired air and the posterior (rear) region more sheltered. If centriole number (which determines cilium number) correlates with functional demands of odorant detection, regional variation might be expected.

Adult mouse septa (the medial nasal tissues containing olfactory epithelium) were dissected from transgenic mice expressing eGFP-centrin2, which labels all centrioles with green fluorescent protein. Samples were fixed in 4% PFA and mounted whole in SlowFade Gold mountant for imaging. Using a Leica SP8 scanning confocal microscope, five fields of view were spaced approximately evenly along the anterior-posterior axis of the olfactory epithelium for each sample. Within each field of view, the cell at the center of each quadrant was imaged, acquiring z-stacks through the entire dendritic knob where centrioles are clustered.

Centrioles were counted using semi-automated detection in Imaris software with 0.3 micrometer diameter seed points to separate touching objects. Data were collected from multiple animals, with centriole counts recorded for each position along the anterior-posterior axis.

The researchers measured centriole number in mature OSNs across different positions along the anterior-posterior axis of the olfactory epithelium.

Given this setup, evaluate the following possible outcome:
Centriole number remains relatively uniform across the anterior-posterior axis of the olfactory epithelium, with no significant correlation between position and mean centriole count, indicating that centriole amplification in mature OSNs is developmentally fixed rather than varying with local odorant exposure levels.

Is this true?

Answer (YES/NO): YES